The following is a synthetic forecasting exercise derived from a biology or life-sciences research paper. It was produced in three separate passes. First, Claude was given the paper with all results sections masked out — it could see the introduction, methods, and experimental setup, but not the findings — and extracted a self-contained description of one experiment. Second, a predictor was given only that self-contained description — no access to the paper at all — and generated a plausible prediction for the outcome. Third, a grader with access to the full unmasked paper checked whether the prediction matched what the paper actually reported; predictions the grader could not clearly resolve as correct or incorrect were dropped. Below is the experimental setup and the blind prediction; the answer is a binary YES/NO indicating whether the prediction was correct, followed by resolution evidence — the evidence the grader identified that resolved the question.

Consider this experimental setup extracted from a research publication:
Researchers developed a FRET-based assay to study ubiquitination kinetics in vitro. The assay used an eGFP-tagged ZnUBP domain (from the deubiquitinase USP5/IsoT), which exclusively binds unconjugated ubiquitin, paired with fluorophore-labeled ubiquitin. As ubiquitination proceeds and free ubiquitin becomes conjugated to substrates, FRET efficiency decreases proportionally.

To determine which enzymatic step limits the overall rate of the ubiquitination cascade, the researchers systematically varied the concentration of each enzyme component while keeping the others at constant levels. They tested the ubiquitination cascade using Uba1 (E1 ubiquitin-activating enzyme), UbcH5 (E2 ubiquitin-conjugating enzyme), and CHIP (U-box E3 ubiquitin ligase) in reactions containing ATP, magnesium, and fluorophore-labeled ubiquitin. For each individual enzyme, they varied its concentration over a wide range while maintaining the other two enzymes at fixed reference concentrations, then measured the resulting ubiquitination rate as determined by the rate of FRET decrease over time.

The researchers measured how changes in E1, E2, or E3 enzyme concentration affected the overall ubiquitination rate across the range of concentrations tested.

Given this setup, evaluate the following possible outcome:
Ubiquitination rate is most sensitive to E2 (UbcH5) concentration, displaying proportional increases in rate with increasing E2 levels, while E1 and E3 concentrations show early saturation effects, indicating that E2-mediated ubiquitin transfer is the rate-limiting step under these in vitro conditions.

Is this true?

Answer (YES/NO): NO